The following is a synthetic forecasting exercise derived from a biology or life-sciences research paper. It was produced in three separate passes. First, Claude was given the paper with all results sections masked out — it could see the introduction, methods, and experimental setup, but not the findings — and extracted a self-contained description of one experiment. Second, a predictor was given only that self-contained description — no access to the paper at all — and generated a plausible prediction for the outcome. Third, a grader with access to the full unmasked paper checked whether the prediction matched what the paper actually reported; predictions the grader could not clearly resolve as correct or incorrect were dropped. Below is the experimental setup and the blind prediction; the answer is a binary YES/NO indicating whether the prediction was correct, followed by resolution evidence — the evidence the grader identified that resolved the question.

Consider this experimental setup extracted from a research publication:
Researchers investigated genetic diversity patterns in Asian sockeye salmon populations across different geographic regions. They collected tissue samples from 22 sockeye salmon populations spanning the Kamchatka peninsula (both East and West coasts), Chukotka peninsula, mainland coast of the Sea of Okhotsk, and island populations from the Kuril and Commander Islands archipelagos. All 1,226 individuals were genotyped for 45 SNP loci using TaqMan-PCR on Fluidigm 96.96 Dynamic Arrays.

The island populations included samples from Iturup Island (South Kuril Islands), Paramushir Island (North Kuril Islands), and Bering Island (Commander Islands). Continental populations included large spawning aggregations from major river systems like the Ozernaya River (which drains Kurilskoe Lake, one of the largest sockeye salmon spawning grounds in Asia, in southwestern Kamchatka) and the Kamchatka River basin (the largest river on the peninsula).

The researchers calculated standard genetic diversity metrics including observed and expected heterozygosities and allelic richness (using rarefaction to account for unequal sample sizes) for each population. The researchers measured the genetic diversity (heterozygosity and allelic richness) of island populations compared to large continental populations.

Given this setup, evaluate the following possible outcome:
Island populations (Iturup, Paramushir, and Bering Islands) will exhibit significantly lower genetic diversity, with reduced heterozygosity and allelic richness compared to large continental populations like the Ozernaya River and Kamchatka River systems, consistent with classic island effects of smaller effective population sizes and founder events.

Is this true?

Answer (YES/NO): YES